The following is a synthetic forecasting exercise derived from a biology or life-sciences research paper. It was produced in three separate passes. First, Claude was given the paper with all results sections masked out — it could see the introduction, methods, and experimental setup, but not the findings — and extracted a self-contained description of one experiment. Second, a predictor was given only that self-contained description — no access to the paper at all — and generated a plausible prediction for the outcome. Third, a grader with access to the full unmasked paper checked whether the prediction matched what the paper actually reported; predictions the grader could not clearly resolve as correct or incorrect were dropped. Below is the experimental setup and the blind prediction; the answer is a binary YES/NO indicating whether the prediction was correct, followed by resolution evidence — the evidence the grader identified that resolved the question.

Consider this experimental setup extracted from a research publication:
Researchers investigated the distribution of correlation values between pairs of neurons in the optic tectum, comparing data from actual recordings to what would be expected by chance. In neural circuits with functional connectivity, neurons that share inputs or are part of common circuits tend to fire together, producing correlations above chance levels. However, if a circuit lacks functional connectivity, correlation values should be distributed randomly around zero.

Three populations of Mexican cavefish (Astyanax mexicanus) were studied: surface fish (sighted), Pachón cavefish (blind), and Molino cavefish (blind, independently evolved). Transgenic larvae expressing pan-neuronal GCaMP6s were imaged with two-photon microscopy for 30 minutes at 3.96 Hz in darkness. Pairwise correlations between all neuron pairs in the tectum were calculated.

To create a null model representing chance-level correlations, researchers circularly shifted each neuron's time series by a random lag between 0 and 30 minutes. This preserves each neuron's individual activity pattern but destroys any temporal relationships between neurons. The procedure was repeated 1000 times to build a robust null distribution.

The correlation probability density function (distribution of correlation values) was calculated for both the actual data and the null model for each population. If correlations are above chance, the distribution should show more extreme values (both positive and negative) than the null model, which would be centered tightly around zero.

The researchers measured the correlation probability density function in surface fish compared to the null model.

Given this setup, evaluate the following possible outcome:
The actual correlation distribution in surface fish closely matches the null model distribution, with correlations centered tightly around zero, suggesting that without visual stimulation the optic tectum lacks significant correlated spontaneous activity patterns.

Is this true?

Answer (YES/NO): NO